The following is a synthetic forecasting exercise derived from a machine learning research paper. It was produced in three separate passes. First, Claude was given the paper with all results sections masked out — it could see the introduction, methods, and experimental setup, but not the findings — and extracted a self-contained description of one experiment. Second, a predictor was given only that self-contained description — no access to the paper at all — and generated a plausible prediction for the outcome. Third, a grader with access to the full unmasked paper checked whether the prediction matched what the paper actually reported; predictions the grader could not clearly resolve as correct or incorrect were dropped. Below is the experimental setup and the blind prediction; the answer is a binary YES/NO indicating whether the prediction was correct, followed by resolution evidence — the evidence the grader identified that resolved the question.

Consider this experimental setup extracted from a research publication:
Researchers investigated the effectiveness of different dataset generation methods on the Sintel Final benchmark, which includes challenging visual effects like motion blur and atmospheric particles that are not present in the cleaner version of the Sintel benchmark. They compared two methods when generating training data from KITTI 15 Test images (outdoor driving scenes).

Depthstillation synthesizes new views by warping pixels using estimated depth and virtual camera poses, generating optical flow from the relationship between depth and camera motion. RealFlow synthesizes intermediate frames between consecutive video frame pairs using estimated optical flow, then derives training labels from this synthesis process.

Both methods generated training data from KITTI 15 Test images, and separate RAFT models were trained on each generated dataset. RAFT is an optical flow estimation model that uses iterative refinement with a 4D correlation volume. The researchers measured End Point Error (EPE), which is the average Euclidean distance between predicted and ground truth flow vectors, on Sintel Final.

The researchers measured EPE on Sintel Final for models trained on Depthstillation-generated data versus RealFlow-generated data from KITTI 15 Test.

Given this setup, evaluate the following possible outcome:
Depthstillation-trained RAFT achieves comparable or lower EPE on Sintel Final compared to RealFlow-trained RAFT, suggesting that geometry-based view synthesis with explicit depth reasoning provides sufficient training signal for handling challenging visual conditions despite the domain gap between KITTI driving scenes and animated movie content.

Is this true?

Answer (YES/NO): YES